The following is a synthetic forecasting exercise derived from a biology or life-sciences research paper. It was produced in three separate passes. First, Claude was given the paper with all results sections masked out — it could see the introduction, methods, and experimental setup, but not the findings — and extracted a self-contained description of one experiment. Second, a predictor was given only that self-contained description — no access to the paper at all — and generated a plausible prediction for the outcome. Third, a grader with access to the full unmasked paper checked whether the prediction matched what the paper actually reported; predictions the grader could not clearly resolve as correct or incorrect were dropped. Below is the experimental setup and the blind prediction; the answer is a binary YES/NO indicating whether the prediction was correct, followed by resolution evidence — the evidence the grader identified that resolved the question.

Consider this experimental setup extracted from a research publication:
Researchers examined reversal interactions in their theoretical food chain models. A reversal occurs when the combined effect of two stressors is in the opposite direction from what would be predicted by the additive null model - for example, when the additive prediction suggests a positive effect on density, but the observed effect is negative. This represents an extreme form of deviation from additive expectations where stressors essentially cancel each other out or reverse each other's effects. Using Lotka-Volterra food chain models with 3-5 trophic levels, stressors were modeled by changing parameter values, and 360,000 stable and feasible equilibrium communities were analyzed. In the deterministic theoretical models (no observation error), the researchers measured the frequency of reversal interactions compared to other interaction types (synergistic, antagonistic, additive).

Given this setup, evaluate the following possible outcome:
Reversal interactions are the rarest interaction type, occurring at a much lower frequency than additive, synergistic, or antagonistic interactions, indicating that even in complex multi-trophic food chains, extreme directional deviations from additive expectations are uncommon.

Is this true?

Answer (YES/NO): NO